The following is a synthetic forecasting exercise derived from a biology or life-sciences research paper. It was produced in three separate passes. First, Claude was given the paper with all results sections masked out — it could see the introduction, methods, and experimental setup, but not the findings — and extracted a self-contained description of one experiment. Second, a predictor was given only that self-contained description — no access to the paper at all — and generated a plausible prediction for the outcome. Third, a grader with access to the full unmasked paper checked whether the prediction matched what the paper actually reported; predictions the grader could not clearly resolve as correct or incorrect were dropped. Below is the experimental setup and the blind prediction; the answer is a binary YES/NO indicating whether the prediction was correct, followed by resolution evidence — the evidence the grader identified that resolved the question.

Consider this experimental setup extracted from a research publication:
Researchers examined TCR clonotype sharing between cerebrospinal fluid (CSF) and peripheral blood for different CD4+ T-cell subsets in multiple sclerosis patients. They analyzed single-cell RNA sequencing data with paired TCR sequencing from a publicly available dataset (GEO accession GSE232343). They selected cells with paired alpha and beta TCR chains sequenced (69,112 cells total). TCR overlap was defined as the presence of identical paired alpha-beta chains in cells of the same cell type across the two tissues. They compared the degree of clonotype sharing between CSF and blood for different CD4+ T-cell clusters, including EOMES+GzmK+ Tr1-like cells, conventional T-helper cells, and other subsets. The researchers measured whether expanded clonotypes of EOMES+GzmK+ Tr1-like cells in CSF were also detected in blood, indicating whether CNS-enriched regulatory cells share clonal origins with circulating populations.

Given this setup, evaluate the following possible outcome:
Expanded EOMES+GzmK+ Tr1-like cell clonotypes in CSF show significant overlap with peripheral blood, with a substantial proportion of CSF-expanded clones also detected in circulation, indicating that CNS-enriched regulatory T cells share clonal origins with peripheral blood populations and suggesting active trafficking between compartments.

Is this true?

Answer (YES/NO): YES